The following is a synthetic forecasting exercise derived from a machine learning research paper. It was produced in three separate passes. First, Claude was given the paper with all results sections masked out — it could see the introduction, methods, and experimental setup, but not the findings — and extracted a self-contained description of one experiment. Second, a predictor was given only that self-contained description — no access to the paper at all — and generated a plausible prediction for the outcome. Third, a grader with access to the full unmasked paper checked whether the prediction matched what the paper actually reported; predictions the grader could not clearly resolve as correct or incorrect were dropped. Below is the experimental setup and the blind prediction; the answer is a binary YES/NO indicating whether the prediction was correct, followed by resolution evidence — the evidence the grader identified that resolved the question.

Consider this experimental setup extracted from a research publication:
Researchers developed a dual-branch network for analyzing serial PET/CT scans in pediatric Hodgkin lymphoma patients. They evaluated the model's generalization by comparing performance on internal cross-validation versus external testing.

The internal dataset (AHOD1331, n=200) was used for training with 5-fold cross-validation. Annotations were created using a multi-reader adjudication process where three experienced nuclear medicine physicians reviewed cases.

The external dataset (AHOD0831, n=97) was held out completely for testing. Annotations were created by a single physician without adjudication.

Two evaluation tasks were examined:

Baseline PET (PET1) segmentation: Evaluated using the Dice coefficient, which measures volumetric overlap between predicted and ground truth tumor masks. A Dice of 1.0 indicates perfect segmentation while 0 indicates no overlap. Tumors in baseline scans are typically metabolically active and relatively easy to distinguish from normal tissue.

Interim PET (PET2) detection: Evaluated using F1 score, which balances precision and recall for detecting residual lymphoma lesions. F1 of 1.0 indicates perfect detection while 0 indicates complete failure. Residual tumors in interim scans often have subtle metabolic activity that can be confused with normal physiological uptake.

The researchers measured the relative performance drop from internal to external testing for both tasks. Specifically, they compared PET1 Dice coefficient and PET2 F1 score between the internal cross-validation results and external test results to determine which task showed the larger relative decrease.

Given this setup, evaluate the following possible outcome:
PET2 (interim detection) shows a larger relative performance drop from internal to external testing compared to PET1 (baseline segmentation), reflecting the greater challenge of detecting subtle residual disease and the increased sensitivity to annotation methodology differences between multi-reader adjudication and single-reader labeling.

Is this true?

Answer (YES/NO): YES